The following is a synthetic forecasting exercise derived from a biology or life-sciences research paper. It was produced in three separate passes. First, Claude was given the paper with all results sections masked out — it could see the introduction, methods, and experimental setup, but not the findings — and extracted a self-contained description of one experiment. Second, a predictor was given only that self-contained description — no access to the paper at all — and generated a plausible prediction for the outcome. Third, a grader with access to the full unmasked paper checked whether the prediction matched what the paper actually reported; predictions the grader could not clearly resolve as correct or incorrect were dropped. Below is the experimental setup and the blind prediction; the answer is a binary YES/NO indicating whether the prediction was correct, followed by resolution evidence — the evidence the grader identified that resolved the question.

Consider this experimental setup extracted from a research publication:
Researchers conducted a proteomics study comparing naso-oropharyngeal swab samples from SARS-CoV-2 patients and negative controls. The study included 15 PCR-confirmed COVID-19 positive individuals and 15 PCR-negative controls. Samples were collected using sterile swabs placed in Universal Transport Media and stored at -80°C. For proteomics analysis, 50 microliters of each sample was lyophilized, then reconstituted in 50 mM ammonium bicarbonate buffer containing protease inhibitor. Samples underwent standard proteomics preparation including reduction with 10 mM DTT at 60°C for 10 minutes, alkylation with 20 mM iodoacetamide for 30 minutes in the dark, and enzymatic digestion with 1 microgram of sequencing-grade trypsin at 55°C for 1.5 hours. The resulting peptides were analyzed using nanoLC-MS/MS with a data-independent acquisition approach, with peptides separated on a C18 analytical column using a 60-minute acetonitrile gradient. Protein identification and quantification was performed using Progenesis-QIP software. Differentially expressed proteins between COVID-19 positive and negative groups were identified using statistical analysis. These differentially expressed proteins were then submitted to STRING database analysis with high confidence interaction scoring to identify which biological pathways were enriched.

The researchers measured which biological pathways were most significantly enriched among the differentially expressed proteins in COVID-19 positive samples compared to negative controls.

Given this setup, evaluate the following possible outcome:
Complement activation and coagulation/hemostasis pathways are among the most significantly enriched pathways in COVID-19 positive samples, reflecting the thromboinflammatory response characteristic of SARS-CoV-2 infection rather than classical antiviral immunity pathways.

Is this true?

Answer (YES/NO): NO